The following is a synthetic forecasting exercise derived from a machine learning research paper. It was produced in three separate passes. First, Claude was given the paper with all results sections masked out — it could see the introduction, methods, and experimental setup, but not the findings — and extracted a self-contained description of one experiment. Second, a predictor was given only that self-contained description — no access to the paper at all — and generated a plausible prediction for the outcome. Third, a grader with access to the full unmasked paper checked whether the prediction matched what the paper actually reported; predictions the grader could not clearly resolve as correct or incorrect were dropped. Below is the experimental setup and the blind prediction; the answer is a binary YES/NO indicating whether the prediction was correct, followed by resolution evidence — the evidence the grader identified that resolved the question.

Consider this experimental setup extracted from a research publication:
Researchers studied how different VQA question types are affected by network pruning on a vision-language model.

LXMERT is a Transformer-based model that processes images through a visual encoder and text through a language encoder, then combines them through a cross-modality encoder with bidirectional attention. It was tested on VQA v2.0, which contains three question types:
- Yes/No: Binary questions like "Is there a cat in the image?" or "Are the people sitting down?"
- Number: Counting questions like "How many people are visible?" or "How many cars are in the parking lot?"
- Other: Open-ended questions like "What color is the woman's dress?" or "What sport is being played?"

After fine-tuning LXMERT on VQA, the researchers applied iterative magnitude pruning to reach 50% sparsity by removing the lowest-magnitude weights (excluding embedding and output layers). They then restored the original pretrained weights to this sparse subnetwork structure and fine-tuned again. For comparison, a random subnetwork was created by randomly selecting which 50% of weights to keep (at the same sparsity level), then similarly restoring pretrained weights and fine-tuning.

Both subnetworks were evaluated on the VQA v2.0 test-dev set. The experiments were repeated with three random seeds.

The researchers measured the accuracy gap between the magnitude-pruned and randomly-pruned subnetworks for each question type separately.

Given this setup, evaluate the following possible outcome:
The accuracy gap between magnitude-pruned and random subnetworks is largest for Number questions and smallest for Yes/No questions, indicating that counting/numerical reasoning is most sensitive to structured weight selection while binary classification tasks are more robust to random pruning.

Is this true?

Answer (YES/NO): NO